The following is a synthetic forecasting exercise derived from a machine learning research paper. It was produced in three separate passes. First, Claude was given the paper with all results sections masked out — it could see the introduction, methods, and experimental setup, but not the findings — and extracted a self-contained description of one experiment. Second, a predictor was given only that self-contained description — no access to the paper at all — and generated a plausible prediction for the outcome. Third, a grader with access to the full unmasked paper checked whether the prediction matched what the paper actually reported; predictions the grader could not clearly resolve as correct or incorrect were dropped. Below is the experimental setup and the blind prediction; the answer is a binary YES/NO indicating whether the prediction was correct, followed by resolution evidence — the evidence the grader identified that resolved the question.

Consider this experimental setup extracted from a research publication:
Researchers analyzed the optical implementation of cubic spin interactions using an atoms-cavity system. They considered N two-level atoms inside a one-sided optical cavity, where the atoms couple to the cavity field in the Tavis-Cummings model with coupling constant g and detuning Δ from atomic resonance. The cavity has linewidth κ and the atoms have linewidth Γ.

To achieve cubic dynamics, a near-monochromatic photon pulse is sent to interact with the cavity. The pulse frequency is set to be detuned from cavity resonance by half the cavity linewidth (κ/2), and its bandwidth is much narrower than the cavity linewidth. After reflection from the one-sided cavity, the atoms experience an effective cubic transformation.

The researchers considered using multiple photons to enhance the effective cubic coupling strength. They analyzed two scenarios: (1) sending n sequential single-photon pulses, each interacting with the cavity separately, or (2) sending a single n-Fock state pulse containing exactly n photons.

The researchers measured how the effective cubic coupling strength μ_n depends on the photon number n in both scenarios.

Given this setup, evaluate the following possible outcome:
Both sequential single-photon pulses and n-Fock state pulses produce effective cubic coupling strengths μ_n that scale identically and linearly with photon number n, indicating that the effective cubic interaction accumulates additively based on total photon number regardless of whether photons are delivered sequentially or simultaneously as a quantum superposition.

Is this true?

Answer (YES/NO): YES